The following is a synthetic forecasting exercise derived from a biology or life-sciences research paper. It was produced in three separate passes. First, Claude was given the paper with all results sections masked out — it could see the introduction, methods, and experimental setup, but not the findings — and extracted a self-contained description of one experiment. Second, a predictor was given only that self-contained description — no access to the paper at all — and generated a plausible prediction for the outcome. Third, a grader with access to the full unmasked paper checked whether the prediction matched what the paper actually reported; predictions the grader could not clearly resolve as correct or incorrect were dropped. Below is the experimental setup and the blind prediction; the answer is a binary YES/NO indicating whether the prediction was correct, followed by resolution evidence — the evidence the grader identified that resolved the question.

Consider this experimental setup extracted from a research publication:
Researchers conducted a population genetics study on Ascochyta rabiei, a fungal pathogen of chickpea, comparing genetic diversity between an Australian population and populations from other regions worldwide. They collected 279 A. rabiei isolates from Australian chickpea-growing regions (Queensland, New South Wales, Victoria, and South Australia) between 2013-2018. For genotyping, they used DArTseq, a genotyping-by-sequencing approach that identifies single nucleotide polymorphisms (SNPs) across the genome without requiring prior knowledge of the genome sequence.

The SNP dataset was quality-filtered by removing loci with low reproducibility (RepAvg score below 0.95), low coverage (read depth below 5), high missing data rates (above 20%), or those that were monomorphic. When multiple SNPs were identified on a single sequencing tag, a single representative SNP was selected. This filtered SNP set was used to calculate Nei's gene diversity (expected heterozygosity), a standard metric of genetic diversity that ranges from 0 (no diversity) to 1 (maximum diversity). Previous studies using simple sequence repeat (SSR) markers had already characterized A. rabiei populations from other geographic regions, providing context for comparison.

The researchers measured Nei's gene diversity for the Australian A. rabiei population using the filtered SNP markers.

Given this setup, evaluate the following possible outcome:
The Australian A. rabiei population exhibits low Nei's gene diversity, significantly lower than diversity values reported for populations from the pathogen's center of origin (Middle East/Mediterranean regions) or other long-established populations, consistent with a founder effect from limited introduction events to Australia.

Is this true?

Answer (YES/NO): YES